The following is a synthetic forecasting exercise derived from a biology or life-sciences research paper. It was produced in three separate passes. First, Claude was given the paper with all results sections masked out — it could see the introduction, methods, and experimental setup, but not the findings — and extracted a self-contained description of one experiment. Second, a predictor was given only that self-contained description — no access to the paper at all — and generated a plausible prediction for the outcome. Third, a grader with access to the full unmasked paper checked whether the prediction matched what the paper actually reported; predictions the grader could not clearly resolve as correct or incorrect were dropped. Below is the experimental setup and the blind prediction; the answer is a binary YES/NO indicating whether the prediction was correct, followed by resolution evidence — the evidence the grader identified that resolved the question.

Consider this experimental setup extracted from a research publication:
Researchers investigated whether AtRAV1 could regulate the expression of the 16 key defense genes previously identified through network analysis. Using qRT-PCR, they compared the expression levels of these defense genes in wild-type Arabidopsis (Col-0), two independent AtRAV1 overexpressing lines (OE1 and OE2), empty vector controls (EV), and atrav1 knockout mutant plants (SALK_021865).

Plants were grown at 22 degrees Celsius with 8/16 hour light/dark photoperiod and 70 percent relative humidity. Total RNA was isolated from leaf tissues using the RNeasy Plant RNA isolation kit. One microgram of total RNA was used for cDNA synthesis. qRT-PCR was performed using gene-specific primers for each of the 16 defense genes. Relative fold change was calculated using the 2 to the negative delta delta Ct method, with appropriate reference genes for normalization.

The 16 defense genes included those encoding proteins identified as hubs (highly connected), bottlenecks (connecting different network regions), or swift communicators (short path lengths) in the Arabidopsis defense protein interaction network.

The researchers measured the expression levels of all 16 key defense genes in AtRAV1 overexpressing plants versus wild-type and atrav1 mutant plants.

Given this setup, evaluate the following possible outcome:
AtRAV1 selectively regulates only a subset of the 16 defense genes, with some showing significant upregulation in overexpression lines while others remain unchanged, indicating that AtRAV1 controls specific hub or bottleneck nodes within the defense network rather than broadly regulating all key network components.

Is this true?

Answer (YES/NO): NO